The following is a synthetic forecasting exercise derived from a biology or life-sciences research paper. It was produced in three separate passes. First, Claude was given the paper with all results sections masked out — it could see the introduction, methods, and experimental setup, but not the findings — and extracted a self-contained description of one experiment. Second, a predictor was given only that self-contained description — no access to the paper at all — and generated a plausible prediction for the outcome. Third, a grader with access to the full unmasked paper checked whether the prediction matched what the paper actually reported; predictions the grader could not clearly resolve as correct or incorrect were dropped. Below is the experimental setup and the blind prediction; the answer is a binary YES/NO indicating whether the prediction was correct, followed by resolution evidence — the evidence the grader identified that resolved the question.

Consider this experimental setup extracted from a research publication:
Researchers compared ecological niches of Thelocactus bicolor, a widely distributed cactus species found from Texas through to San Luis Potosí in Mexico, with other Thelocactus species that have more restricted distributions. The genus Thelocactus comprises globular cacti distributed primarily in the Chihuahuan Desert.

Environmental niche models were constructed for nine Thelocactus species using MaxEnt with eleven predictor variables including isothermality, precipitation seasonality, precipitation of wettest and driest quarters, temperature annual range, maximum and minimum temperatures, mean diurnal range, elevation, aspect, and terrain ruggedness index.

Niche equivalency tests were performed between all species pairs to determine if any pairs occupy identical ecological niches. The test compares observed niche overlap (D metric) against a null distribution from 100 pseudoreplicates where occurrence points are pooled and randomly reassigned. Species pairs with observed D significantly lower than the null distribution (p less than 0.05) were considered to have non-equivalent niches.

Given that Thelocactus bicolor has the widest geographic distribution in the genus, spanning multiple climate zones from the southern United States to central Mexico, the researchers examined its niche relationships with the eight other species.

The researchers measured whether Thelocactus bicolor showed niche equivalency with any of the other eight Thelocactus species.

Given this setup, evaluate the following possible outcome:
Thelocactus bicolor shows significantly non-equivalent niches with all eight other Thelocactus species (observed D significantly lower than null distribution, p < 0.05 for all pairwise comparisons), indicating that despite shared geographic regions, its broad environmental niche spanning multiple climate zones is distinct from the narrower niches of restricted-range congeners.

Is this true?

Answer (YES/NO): YES